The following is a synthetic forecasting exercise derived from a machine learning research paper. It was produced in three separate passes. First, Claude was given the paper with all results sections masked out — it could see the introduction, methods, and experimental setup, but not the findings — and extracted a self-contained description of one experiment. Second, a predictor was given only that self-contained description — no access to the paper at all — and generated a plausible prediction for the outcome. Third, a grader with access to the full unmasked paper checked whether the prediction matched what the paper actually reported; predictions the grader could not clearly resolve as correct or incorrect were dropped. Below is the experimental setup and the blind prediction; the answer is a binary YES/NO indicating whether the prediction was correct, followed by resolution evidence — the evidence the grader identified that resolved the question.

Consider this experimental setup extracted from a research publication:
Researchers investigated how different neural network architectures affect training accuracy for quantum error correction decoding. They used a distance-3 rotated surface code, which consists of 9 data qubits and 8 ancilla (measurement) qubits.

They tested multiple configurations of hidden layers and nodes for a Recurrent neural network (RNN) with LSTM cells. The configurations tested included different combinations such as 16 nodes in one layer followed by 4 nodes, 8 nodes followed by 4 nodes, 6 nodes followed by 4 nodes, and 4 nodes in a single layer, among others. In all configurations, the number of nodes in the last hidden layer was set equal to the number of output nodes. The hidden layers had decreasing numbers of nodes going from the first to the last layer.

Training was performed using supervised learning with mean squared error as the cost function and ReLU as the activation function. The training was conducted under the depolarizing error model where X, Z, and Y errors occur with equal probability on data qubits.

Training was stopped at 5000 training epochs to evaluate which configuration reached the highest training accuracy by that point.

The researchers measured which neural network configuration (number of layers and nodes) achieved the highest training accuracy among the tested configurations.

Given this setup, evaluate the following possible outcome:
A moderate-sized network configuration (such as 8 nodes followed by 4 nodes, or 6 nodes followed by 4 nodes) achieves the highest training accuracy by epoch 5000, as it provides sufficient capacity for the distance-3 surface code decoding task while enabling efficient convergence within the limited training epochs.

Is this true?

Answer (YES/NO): NO